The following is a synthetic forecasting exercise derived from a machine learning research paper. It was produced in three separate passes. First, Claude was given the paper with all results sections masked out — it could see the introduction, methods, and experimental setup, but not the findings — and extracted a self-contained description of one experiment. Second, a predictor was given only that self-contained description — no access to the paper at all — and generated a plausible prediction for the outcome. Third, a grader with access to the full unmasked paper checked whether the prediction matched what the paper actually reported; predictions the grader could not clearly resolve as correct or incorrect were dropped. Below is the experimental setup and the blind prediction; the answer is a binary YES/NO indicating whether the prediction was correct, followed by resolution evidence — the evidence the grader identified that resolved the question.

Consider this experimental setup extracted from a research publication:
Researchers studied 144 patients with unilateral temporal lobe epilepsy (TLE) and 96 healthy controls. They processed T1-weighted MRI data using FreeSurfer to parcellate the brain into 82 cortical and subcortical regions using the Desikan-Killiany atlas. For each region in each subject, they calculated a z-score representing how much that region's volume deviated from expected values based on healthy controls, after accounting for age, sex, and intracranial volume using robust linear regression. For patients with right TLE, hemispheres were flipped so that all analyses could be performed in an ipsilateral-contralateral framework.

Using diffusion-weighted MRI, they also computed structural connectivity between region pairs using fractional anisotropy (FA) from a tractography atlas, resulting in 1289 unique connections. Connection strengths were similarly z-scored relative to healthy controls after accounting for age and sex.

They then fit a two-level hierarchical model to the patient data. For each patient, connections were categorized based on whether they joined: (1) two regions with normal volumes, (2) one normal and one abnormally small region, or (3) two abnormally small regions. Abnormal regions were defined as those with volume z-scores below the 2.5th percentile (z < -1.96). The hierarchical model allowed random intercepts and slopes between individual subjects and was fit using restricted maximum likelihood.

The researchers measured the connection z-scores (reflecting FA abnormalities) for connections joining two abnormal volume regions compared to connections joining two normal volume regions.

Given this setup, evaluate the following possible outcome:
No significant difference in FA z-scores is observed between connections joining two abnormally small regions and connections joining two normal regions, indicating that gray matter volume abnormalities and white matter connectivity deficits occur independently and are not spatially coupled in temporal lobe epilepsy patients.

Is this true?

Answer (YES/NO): NO